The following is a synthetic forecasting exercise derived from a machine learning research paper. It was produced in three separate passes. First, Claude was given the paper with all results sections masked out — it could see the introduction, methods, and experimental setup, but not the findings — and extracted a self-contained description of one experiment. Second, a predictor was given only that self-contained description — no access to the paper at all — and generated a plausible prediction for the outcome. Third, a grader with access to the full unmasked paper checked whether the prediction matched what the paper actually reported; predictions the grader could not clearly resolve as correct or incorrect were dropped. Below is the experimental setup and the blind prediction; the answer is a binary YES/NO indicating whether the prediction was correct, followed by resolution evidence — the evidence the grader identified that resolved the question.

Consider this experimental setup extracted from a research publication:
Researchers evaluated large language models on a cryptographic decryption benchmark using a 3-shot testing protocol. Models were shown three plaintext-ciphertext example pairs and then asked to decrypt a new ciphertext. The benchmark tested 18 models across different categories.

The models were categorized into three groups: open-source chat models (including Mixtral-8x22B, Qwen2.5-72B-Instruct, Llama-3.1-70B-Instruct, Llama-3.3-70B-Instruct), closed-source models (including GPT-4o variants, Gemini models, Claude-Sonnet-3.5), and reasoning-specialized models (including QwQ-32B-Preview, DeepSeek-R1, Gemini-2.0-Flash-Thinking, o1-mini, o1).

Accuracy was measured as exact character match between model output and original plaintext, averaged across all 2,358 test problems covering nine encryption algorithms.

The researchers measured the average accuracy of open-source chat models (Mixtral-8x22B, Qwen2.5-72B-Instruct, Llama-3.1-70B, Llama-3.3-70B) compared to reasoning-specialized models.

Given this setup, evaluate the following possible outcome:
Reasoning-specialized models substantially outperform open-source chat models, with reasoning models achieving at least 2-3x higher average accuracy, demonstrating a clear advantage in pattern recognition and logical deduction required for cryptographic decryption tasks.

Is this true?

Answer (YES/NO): YES